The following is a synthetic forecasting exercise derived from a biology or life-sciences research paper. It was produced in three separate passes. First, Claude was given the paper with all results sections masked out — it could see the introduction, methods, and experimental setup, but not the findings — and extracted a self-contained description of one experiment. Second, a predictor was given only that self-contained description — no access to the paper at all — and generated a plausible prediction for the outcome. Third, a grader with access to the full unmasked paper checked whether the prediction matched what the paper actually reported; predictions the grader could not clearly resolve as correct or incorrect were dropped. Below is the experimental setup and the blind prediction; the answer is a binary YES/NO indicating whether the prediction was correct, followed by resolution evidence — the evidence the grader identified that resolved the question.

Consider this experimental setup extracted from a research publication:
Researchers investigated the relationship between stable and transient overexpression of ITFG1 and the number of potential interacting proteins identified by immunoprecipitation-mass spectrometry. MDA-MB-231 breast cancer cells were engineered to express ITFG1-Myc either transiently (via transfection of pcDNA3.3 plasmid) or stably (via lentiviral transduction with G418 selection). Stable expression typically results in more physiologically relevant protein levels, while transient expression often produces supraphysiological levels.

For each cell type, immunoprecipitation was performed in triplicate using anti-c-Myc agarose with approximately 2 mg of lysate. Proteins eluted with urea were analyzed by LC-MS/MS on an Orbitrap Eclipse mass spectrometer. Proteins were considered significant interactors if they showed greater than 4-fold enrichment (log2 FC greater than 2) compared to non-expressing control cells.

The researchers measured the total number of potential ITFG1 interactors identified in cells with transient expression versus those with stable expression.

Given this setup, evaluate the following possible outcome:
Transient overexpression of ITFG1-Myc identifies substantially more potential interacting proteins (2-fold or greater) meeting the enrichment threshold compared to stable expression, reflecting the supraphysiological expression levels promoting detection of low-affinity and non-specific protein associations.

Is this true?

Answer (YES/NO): YES